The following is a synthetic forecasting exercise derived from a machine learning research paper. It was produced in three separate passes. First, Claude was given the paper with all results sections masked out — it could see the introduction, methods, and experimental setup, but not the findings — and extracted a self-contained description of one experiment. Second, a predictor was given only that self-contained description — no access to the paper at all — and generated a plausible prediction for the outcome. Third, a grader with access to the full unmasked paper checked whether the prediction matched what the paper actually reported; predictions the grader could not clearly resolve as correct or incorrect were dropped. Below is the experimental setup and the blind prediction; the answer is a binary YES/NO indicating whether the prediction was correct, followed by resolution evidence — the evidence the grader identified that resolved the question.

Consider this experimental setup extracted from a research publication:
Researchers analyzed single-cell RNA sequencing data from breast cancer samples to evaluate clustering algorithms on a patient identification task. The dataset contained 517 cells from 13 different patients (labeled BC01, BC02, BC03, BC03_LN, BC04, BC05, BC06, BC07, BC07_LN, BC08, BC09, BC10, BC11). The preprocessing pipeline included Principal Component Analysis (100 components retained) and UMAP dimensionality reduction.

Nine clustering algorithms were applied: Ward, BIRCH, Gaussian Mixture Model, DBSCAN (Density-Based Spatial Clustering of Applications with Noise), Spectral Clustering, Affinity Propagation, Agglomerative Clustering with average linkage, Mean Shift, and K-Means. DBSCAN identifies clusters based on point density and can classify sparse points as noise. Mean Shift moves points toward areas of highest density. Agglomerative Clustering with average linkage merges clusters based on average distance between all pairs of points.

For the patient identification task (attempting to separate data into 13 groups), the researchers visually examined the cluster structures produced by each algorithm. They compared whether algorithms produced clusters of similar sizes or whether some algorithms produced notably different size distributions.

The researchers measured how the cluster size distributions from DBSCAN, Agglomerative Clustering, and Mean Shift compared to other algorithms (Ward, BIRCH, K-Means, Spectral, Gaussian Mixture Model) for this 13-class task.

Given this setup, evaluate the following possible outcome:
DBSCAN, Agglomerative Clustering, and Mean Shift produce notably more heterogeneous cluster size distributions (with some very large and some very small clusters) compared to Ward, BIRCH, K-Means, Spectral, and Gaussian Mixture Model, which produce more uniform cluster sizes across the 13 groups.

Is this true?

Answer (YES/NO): YES